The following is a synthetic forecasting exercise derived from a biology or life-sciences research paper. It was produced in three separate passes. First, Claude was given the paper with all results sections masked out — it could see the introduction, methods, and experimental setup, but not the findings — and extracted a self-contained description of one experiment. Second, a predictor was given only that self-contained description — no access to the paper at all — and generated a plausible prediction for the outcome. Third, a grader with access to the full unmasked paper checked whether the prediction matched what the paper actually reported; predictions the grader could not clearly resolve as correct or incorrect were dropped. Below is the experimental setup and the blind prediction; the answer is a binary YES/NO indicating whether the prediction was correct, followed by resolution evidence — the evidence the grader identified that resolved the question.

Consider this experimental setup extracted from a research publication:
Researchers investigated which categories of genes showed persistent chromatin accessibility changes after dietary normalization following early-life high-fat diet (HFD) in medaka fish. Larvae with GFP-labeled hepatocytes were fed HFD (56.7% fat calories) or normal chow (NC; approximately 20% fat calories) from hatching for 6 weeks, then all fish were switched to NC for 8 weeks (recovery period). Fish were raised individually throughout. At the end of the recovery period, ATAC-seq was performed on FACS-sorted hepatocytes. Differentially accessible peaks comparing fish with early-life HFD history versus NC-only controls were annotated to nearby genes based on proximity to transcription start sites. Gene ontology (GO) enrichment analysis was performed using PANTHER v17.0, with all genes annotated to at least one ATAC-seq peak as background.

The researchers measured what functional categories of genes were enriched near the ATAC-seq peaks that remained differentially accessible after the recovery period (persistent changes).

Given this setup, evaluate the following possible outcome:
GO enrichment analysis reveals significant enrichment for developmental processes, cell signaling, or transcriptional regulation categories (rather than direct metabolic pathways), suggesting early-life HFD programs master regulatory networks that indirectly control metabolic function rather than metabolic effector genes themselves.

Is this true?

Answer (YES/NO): YES